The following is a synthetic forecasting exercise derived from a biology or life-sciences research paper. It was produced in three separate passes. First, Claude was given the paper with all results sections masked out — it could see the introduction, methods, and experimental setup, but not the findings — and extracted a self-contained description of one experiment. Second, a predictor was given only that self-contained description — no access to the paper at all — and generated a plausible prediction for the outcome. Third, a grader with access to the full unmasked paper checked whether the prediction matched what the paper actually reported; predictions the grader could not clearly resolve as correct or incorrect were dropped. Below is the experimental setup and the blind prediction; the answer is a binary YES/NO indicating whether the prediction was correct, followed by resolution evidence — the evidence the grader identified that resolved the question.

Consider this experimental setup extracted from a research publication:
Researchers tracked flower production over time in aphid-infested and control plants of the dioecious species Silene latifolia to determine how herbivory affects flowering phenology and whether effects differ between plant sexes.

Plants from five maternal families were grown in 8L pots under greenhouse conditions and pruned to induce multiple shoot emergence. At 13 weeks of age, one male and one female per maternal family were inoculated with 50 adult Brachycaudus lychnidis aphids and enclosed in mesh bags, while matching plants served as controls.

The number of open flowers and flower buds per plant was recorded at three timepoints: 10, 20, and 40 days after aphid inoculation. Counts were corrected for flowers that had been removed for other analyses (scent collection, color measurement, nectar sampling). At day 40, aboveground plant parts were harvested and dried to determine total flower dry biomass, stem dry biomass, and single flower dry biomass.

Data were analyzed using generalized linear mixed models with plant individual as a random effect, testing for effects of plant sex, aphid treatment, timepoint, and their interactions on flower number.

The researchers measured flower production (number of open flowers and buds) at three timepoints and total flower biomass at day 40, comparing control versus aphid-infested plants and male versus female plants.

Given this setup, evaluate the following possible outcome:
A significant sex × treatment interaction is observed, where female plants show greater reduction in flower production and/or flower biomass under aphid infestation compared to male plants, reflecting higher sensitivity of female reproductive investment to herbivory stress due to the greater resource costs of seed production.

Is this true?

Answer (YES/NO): YES